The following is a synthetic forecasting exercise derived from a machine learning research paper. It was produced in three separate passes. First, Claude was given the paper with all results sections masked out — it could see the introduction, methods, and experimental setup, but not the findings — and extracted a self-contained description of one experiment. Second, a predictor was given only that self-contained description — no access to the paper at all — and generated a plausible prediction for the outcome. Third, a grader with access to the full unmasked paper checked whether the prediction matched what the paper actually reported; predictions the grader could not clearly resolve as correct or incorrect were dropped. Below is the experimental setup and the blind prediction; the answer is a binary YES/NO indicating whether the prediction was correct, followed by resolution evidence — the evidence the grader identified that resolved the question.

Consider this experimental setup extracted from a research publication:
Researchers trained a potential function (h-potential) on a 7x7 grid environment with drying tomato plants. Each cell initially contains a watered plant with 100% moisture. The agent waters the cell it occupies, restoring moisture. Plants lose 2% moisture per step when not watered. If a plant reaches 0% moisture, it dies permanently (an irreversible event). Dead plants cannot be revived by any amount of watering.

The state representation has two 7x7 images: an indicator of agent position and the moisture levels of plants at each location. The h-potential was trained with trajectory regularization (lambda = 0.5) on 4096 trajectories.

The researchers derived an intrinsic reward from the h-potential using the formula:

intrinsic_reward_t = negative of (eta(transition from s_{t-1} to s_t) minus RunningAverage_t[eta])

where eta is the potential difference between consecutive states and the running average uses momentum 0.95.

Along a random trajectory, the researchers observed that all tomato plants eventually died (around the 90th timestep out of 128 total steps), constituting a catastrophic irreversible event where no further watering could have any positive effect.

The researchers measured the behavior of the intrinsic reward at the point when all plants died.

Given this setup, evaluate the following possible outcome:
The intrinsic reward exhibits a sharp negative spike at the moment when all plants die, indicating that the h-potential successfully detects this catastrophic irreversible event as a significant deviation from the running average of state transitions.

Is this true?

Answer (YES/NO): YES